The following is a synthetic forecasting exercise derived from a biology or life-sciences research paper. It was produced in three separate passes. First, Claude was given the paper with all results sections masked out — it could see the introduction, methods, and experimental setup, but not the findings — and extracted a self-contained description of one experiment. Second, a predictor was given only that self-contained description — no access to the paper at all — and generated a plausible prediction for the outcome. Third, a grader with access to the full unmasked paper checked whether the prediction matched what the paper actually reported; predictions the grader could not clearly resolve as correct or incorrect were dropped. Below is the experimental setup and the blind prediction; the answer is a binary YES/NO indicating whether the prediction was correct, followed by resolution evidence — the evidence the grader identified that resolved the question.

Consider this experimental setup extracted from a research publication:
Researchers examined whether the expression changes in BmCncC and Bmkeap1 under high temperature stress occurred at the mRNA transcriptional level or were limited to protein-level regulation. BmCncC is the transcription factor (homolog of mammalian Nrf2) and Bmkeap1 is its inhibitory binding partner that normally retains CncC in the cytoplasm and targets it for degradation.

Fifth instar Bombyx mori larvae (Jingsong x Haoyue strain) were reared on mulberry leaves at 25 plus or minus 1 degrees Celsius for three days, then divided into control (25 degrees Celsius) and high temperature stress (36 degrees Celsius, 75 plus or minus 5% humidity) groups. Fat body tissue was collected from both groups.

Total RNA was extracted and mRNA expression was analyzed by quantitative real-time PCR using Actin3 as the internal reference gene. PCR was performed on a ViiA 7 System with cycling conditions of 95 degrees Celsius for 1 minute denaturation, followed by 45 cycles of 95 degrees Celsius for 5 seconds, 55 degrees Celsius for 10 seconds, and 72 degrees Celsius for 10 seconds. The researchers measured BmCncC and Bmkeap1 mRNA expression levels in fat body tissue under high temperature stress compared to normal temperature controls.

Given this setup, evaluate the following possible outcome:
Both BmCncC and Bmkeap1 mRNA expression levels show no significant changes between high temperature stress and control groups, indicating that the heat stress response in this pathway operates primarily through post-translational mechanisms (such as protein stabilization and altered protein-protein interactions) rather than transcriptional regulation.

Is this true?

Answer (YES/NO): NO